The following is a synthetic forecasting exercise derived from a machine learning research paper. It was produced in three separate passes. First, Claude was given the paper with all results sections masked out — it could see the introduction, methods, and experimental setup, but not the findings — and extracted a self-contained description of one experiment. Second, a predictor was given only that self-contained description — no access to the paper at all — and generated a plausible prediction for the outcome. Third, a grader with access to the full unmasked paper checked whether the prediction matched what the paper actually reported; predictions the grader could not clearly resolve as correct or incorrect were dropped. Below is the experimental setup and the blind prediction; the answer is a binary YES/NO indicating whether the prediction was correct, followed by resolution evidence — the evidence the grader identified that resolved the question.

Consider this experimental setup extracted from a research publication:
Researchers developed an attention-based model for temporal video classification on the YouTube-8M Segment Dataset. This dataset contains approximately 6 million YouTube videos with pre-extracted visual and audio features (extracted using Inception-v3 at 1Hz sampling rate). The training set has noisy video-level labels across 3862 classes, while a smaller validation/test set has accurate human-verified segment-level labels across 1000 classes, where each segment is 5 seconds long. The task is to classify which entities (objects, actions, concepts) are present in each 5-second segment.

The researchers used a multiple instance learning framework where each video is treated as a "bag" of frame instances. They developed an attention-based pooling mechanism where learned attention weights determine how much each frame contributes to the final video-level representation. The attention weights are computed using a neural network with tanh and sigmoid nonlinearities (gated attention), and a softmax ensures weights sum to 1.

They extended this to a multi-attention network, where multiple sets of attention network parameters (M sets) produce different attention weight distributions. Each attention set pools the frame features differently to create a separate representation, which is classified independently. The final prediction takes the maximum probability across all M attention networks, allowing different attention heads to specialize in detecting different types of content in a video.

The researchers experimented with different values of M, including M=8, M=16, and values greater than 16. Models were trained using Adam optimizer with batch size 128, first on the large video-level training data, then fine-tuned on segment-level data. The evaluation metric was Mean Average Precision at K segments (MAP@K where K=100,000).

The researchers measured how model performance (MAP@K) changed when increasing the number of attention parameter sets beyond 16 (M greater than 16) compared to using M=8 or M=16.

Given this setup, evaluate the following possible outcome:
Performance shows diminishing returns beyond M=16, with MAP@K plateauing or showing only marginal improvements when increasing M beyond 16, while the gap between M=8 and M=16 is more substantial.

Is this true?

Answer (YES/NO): NO